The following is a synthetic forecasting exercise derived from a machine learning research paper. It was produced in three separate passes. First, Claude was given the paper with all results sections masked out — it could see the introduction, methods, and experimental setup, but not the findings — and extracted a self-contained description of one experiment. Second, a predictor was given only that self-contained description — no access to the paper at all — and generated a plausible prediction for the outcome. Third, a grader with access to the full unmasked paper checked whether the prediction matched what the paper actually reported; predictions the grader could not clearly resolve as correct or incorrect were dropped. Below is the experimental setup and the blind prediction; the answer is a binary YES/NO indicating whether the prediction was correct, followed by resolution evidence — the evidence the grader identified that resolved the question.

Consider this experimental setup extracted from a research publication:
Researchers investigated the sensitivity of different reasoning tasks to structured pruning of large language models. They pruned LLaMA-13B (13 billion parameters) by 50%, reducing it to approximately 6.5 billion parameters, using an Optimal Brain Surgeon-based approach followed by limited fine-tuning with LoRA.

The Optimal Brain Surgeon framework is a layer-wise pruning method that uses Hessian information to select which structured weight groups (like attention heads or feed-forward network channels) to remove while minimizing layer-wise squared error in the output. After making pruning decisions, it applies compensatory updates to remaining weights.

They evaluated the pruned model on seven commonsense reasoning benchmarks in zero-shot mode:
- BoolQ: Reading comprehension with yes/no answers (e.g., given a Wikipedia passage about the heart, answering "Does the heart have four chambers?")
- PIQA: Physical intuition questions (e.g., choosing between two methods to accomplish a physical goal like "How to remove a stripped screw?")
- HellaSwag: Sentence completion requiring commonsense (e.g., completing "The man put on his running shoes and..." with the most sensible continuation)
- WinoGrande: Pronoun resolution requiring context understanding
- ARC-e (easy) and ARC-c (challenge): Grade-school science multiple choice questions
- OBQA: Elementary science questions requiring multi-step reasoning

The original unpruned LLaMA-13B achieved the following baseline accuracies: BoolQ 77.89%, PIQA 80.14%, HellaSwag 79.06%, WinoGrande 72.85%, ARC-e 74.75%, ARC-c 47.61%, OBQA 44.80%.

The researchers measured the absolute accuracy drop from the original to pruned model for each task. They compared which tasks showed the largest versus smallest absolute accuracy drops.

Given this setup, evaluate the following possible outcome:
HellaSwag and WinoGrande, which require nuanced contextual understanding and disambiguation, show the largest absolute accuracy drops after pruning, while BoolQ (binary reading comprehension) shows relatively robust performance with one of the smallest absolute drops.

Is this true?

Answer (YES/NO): NO